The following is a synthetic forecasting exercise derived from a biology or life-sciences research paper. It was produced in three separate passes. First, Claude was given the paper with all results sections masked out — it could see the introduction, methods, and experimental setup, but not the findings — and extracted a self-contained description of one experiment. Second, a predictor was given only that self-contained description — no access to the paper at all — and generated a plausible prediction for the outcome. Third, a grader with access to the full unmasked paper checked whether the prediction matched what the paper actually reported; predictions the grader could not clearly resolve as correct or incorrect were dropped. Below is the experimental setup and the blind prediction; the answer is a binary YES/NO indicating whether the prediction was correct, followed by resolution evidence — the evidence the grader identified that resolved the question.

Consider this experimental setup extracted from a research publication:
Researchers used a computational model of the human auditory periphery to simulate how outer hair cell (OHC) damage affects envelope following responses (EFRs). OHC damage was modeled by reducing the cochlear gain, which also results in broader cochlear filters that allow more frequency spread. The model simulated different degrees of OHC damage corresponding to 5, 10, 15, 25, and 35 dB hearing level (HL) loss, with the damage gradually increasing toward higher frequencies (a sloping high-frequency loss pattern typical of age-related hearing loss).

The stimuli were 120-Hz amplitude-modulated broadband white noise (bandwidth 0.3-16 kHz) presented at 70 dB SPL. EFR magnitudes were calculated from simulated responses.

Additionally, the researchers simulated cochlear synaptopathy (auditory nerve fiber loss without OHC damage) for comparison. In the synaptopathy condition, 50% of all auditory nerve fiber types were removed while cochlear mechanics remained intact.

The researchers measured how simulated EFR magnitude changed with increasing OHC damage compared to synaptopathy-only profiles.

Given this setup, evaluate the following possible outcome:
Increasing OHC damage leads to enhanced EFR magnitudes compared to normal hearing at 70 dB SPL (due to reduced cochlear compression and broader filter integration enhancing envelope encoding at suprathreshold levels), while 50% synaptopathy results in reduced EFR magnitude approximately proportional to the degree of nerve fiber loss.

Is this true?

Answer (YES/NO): NO